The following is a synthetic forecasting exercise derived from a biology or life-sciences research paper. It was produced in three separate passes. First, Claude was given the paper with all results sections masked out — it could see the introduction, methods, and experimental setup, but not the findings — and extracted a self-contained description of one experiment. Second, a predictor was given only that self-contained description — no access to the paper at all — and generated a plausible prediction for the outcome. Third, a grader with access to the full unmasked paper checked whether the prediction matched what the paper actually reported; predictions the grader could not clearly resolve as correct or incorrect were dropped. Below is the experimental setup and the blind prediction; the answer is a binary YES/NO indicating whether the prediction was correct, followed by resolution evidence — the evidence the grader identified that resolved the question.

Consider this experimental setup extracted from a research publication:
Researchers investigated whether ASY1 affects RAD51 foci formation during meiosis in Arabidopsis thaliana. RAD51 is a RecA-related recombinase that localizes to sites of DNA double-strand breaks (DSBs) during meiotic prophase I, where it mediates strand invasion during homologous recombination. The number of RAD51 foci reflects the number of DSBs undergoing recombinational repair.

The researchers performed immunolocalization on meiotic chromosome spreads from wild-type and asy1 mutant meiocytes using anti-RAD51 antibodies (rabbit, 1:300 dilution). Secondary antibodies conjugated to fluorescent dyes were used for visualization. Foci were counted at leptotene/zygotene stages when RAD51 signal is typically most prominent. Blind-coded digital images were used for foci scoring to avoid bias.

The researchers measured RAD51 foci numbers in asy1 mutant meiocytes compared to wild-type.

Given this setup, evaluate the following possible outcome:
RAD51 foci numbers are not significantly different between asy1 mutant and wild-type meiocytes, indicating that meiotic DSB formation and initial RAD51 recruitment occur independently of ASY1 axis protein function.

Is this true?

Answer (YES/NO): YES